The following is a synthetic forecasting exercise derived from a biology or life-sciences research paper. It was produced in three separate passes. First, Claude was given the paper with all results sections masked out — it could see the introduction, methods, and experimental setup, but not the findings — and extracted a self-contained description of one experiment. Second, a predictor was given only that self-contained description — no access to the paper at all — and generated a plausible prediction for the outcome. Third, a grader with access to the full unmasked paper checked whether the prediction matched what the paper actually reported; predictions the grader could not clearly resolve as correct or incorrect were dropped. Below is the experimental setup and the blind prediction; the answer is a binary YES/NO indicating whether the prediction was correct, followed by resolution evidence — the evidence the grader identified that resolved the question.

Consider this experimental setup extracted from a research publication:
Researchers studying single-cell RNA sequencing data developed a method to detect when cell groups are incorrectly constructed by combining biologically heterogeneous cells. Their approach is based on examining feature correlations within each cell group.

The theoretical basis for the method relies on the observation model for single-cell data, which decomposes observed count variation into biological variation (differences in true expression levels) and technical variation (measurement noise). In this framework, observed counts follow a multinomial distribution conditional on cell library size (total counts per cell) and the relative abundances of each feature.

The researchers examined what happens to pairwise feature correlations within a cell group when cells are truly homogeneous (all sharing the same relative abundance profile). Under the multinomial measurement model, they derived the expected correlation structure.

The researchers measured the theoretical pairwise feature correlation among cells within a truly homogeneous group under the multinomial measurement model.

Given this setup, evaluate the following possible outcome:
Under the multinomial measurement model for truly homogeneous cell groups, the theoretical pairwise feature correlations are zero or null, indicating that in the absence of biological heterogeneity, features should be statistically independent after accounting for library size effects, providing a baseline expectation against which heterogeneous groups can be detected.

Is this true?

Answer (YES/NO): YES